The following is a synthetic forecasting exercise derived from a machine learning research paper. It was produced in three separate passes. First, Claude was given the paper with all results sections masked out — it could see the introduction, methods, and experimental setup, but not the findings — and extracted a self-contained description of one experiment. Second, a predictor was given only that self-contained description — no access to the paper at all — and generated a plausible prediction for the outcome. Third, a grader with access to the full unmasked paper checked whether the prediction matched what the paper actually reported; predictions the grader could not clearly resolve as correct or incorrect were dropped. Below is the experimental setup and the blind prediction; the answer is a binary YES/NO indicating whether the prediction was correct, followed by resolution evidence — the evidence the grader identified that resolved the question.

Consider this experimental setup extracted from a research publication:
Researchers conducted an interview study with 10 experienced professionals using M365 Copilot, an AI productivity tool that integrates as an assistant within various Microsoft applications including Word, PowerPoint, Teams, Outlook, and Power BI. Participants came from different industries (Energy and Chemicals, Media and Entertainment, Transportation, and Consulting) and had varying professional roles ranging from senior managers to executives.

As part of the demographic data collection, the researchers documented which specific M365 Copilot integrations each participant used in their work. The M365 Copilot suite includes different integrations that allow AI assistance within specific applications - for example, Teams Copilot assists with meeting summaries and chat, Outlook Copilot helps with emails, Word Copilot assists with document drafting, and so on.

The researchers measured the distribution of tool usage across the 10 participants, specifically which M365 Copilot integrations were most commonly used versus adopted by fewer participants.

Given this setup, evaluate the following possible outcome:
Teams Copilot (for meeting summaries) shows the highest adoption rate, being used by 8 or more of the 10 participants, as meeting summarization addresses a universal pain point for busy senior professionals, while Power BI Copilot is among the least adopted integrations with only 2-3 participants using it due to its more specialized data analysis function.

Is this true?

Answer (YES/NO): NO